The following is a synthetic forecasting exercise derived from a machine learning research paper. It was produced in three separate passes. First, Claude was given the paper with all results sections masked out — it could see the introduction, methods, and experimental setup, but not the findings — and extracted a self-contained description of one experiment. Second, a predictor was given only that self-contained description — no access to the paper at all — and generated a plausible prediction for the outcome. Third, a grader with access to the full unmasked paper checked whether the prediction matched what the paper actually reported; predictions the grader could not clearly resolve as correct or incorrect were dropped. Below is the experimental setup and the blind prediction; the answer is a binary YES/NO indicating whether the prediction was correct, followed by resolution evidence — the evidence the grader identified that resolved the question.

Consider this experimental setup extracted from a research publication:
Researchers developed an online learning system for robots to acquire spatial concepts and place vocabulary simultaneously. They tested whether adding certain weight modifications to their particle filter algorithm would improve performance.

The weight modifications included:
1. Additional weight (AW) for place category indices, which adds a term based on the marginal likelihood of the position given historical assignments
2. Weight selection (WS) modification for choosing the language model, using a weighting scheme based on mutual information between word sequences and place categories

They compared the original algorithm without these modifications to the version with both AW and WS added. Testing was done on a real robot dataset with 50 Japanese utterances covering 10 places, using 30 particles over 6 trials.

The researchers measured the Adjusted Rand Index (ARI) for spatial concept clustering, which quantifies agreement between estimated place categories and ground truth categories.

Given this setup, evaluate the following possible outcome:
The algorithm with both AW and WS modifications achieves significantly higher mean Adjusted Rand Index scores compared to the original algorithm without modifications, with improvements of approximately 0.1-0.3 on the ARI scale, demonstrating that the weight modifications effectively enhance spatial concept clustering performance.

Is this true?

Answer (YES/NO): NO